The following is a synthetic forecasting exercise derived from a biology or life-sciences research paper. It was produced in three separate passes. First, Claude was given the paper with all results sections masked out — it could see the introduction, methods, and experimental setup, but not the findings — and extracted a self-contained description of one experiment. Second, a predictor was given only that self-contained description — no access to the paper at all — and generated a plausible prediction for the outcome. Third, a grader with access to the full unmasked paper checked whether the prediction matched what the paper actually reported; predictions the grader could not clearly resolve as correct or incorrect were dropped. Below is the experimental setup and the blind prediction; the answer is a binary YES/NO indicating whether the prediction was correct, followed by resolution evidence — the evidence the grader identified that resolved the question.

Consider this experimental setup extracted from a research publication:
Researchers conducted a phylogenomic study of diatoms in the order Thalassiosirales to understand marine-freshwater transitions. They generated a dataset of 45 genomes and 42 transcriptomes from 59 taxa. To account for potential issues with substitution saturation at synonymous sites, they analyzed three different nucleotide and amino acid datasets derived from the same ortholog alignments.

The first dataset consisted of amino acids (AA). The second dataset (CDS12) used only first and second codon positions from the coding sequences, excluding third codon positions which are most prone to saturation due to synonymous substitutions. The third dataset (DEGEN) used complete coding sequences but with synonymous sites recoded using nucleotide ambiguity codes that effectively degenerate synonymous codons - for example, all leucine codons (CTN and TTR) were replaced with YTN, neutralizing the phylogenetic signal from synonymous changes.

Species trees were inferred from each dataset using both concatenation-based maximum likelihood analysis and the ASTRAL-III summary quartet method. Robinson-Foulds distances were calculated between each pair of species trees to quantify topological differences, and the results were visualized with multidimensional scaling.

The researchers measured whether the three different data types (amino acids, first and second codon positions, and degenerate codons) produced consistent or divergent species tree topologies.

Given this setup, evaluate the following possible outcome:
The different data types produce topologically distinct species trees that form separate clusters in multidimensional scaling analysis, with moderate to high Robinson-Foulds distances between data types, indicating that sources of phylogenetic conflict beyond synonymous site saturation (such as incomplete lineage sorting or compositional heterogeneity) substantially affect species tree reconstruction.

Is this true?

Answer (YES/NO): YES